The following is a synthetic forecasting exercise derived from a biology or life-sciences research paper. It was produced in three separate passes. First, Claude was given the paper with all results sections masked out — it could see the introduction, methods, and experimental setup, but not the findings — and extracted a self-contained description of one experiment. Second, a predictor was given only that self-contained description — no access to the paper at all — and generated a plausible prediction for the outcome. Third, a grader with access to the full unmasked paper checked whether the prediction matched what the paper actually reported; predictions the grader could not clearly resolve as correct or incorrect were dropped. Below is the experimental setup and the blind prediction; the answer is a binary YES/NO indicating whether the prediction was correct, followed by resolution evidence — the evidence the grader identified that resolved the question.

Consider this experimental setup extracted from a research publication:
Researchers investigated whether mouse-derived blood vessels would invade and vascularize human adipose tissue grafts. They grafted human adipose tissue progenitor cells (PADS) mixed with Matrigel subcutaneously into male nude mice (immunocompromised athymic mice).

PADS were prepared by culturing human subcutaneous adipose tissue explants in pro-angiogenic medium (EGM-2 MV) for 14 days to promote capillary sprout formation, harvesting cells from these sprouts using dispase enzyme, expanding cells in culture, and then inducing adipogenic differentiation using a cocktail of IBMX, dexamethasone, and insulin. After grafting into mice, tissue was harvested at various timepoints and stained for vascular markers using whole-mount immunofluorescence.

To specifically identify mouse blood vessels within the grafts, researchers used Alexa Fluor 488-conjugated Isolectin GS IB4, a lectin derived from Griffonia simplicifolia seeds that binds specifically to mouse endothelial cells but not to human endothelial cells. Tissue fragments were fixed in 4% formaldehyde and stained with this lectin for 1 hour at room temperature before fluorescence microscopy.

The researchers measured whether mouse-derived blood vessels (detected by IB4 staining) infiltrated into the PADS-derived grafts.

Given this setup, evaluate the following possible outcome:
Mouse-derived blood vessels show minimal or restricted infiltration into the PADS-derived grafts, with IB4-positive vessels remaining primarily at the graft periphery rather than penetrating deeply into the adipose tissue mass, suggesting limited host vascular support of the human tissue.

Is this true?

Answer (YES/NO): NO